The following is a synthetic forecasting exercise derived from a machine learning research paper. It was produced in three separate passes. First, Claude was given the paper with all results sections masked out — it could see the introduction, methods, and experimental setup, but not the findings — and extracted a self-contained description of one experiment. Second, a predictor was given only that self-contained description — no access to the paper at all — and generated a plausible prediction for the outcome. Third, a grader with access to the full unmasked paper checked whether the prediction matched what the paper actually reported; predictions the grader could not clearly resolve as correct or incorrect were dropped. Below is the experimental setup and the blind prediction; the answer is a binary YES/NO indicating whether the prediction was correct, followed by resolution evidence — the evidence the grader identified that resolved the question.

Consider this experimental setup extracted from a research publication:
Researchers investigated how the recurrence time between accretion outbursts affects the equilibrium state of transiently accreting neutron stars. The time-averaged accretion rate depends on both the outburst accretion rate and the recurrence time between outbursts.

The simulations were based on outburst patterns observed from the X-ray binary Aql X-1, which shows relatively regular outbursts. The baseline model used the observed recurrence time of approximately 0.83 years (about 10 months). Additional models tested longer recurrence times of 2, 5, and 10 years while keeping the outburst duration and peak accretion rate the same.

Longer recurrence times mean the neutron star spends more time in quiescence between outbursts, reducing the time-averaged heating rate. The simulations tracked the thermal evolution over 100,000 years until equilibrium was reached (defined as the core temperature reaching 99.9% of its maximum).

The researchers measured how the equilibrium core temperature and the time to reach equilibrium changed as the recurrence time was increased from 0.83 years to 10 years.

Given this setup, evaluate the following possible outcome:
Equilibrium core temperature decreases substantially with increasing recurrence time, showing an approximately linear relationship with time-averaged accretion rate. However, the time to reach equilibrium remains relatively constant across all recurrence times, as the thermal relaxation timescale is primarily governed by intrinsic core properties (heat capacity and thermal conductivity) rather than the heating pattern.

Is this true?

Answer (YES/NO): NO